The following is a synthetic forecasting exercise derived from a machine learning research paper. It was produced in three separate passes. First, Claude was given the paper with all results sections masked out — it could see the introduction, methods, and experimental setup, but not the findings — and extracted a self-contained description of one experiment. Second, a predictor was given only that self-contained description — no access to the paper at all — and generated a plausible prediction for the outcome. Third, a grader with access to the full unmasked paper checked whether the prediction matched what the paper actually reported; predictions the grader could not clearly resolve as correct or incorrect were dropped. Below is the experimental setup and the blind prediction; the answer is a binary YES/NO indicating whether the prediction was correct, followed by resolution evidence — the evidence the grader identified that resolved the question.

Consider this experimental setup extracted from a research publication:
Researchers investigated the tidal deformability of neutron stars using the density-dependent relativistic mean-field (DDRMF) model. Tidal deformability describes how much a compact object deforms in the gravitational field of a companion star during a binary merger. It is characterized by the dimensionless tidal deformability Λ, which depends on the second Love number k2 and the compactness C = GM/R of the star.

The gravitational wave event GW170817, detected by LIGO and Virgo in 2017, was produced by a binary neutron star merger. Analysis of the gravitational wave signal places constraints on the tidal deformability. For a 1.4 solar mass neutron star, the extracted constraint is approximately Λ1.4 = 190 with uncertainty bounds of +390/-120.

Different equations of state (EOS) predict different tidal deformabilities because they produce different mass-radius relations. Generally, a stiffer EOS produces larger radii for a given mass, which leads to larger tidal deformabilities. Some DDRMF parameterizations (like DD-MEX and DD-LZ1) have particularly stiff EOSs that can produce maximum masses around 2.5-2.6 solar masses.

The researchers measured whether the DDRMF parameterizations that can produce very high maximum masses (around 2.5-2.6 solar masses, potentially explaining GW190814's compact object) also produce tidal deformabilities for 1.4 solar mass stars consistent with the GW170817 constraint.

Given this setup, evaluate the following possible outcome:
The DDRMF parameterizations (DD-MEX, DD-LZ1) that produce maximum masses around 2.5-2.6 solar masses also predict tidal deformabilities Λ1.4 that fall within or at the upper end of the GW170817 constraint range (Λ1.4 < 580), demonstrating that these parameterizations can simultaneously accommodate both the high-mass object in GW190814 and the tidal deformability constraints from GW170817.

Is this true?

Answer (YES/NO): NO